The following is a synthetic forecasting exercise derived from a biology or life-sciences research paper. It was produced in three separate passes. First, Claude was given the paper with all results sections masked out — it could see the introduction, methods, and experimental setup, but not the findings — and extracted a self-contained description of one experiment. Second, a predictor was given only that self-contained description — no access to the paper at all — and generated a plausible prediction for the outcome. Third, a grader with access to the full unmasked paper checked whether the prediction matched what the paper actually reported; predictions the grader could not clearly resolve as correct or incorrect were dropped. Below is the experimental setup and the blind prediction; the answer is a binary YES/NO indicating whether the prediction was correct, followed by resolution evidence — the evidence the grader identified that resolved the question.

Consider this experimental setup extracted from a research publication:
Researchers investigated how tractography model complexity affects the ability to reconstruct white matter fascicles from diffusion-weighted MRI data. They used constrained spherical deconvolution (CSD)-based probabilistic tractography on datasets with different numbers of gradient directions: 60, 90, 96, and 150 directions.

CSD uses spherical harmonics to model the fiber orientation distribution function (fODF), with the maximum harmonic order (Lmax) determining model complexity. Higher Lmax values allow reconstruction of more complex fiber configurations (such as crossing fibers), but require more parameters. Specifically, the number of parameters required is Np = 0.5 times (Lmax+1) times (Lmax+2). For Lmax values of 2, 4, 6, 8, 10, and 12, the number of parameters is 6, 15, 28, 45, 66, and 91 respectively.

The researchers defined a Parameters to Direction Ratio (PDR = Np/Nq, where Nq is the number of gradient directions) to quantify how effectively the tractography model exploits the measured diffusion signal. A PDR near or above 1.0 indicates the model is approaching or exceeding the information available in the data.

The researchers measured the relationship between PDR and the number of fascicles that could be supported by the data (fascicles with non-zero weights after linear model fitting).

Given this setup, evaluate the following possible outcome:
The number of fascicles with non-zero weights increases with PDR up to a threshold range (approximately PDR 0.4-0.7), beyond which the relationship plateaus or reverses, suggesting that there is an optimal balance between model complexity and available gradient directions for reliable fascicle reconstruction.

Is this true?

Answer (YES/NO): NO